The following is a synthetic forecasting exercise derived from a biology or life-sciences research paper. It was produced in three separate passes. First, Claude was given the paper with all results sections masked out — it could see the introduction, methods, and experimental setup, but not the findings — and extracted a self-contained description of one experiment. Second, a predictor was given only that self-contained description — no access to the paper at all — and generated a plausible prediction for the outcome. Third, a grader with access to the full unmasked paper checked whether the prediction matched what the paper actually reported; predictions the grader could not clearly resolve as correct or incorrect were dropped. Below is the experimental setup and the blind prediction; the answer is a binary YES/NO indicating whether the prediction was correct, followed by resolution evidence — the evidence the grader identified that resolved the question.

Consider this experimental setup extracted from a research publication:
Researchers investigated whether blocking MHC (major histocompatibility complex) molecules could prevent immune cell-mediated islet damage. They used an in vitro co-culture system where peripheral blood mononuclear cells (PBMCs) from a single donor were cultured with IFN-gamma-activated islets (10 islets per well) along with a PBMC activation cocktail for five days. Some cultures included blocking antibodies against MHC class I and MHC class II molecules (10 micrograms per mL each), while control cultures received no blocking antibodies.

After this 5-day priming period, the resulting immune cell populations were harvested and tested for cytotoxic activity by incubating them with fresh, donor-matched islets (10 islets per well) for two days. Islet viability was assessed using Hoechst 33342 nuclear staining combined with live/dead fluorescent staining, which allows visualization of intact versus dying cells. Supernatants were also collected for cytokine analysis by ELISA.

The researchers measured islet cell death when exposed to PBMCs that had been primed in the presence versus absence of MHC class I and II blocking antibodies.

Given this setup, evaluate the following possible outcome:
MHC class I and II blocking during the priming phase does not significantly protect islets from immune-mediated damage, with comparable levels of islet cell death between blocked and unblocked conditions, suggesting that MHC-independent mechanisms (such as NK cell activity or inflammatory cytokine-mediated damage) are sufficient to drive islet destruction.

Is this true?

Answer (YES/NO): NO